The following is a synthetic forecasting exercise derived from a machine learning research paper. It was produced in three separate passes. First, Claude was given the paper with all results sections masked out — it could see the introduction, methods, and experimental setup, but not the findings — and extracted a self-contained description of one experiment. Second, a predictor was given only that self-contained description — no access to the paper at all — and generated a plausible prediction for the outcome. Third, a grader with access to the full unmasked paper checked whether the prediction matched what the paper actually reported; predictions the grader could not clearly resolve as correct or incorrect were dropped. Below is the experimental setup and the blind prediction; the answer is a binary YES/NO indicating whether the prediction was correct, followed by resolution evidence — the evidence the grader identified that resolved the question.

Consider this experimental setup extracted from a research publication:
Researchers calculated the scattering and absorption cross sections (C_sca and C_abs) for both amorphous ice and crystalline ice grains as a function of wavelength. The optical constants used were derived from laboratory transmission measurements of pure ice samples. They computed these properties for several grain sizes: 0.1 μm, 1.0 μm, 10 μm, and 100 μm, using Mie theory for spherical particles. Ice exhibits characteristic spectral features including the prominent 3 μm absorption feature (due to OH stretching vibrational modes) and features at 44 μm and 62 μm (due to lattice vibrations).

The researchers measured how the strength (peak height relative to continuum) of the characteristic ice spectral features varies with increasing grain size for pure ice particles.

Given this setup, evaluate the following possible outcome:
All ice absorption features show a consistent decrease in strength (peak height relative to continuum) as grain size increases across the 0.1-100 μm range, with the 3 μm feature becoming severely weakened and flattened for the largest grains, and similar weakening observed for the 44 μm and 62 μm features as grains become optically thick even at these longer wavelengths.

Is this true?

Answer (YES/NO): YES